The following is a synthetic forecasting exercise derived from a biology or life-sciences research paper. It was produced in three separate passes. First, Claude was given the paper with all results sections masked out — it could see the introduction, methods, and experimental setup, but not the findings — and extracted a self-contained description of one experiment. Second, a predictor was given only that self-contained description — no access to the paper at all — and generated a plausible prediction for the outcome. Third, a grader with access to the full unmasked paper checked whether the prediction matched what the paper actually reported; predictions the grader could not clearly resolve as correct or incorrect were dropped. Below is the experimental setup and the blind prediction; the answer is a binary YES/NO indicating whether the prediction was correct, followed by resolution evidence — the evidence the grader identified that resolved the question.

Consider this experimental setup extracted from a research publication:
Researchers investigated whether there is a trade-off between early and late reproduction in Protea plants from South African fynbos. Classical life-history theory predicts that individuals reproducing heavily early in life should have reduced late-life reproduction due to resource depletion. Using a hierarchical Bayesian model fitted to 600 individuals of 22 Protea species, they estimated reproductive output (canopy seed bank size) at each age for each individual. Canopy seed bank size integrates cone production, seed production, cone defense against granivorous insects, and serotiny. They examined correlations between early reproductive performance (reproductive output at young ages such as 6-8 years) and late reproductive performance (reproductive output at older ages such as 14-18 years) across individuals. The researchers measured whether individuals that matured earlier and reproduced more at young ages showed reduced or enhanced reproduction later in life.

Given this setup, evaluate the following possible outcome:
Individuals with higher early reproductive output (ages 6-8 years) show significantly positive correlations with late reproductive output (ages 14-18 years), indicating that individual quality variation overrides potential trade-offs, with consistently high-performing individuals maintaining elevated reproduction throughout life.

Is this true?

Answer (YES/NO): YES